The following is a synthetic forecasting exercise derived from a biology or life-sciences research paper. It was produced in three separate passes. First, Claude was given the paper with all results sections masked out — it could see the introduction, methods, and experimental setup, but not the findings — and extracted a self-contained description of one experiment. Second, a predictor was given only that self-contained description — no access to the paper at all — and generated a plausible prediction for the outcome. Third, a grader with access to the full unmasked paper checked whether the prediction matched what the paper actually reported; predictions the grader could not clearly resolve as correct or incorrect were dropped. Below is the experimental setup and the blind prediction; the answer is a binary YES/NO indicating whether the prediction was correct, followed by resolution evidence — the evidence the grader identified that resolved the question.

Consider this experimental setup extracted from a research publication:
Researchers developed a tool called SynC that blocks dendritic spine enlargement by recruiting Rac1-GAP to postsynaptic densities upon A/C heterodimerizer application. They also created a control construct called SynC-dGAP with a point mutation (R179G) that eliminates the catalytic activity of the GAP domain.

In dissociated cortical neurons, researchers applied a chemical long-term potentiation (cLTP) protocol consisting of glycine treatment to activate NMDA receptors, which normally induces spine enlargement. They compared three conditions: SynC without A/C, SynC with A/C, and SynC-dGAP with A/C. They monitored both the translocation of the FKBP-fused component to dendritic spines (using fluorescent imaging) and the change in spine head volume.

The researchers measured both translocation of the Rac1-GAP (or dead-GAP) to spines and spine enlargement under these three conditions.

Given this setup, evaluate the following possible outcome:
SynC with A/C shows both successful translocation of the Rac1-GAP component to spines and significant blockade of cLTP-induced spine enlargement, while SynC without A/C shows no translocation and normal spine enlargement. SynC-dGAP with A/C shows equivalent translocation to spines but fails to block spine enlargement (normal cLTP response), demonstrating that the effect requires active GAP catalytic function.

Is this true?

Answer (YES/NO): YES